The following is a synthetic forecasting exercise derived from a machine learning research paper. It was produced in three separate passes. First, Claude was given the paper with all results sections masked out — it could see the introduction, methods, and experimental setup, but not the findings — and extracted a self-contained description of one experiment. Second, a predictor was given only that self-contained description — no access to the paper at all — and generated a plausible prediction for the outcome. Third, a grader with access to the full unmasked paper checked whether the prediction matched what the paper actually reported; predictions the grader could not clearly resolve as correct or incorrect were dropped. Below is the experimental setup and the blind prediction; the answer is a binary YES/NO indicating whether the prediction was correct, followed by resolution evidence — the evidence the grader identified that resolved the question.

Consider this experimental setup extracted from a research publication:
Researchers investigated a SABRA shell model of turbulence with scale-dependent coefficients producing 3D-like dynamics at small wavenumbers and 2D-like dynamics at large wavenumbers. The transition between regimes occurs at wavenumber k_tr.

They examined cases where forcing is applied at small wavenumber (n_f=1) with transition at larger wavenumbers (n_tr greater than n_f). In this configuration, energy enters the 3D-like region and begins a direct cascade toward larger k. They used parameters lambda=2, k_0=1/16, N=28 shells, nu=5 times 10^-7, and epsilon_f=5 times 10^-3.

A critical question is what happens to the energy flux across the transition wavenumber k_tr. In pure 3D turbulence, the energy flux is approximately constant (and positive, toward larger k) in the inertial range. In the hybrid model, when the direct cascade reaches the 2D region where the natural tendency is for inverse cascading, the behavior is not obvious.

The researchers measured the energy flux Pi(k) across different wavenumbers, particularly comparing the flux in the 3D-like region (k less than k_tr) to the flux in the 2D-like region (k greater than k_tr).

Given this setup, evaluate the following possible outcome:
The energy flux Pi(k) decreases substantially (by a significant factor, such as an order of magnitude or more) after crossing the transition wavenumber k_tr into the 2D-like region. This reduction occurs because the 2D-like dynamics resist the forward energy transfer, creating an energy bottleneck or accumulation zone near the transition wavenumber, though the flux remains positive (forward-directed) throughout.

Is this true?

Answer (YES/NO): NO